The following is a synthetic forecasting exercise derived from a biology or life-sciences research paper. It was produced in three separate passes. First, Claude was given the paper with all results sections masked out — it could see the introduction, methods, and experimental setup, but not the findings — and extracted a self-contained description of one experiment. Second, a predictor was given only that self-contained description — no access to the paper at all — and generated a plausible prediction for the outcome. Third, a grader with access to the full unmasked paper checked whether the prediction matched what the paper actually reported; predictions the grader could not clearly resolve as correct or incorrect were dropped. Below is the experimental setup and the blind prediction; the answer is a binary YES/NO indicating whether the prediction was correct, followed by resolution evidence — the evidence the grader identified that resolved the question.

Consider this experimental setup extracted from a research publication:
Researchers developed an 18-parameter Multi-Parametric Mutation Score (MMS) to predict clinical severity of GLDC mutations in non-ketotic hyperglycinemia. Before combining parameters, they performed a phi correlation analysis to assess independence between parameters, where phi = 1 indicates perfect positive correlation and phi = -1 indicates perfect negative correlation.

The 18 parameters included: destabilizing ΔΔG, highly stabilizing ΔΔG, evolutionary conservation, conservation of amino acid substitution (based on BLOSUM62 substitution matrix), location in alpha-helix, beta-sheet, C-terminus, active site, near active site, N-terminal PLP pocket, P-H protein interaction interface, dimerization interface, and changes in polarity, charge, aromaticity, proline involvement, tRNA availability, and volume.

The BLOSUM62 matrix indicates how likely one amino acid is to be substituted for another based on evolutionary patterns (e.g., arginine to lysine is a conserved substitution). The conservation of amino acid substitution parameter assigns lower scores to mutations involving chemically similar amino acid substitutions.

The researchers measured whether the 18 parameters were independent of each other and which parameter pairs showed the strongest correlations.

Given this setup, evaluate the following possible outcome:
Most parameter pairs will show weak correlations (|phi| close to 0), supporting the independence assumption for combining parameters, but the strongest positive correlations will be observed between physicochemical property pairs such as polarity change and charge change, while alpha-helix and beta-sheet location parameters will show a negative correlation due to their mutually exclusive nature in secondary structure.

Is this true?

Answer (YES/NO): NO